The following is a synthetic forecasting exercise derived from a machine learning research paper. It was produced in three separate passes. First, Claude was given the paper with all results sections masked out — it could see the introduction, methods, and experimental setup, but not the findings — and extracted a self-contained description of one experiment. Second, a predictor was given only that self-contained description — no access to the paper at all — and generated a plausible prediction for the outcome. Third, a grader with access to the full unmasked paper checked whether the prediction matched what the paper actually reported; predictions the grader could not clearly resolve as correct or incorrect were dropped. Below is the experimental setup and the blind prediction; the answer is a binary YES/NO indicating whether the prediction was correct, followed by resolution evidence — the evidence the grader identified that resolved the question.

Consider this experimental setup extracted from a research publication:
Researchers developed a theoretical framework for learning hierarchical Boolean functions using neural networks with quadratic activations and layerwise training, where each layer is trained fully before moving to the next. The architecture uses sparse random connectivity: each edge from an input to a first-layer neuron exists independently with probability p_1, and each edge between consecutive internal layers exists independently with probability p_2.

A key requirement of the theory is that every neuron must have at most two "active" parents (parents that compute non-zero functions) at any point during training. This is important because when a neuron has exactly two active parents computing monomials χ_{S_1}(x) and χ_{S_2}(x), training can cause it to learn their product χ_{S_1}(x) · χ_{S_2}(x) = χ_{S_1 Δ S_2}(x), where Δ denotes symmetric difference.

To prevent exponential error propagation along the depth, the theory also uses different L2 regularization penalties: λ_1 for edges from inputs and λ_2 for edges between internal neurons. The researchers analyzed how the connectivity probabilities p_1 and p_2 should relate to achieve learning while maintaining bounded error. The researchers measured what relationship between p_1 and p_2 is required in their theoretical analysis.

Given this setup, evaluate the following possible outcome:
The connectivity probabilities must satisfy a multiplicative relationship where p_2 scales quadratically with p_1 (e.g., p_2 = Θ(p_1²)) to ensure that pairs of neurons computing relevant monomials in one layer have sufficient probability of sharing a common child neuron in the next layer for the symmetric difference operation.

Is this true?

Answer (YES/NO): NO